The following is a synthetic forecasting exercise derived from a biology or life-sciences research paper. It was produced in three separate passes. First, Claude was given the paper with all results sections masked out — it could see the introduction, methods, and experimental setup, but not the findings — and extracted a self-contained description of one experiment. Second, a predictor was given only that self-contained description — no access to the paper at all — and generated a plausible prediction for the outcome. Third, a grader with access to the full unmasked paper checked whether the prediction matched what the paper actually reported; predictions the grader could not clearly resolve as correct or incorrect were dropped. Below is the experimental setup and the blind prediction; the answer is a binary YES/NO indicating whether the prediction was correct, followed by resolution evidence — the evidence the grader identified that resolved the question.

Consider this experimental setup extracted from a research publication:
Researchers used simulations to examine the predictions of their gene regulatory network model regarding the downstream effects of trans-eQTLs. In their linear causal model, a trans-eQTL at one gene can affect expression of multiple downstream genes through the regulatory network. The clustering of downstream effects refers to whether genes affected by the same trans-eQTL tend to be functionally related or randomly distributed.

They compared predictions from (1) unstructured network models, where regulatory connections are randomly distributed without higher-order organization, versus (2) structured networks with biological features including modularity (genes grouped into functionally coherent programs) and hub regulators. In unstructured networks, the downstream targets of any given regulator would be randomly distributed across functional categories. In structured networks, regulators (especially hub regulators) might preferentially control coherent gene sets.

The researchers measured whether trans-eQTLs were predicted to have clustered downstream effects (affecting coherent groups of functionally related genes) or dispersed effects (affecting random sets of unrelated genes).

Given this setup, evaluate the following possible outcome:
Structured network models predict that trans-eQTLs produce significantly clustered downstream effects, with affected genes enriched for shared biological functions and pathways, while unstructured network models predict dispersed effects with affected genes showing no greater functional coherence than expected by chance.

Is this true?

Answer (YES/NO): YES